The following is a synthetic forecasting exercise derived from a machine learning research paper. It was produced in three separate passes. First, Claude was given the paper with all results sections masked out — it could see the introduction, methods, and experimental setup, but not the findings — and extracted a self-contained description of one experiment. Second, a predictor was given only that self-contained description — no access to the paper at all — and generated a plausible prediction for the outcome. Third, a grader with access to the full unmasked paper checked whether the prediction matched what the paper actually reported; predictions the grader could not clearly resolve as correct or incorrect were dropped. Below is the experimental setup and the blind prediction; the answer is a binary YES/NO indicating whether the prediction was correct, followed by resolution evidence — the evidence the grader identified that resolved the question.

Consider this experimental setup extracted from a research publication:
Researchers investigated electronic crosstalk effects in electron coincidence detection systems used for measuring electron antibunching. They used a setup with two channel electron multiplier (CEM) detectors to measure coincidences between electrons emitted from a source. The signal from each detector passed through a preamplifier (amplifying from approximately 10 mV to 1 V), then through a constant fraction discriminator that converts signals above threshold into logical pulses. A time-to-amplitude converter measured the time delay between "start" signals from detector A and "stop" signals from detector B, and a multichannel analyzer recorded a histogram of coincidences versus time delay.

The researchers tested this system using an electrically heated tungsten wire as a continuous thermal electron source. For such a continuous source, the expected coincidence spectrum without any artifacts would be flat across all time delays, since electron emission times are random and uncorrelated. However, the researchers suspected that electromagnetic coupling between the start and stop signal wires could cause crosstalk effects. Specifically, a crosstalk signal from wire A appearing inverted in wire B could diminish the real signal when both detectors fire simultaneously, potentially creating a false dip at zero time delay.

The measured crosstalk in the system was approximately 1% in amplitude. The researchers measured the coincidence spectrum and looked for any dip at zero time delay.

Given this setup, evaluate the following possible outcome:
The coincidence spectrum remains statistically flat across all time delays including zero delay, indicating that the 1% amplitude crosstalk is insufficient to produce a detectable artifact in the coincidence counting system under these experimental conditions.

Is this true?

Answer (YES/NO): NO